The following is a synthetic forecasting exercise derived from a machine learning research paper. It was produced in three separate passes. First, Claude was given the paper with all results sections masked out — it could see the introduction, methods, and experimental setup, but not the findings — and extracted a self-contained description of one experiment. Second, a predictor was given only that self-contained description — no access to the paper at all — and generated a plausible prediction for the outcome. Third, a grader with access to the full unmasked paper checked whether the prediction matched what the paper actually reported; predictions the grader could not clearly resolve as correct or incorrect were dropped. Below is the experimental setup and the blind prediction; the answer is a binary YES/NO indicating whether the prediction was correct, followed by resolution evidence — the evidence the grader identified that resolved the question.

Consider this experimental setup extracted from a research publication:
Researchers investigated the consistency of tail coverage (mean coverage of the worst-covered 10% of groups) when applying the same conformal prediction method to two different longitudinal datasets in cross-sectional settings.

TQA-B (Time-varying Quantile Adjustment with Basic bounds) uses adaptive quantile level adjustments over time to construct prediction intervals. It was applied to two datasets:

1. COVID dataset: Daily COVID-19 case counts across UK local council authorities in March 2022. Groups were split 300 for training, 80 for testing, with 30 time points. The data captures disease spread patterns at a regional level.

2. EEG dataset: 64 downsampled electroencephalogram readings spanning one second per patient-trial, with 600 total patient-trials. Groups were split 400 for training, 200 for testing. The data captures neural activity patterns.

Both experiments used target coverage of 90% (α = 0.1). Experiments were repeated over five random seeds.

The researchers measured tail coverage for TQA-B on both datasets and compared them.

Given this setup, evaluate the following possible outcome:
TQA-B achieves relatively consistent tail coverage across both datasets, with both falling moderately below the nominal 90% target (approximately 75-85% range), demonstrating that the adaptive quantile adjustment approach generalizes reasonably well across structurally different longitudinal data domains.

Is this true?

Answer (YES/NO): NO